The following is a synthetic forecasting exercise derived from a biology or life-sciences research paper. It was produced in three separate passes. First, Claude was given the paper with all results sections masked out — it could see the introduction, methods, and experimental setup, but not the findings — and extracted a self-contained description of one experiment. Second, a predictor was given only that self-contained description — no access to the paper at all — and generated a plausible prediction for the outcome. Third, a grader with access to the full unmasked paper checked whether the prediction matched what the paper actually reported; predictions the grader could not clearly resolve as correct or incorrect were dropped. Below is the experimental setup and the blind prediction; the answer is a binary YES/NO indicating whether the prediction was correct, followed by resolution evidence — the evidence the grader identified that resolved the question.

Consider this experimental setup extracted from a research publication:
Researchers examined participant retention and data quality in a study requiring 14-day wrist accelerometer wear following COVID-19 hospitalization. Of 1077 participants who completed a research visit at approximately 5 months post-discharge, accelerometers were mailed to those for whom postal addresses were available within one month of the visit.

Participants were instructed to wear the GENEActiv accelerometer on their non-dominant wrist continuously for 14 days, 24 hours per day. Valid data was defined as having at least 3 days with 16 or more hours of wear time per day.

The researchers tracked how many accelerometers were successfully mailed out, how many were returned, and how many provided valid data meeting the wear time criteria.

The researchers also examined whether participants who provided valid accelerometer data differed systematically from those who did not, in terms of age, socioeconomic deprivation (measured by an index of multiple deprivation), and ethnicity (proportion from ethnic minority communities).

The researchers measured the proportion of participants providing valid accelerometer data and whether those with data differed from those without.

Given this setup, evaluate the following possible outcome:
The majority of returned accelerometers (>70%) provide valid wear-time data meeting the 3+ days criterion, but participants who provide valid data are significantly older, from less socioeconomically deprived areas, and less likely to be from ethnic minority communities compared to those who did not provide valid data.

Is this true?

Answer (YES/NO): YES